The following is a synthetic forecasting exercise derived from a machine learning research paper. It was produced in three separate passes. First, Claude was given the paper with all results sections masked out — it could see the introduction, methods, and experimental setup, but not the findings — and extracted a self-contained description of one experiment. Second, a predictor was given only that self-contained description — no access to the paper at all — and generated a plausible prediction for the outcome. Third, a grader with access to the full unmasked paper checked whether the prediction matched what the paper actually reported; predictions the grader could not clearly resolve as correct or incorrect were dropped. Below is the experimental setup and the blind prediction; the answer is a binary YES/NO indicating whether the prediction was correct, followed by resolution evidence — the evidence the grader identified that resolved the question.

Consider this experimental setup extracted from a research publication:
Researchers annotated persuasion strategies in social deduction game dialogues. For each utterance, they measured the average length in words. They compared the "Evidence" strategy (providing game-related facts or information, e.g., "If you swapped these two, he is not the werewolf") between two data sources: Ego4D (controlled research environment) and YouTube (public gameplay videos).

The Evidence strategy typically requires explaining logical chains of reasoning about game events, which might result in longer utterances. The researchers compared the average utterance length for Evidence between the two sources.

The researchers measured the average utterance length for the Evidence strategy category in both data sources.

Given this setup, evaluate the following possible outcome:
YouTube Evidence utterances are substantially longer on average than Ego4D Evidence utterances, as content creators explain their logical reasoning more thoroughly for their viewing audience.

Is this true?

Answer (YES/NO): NO